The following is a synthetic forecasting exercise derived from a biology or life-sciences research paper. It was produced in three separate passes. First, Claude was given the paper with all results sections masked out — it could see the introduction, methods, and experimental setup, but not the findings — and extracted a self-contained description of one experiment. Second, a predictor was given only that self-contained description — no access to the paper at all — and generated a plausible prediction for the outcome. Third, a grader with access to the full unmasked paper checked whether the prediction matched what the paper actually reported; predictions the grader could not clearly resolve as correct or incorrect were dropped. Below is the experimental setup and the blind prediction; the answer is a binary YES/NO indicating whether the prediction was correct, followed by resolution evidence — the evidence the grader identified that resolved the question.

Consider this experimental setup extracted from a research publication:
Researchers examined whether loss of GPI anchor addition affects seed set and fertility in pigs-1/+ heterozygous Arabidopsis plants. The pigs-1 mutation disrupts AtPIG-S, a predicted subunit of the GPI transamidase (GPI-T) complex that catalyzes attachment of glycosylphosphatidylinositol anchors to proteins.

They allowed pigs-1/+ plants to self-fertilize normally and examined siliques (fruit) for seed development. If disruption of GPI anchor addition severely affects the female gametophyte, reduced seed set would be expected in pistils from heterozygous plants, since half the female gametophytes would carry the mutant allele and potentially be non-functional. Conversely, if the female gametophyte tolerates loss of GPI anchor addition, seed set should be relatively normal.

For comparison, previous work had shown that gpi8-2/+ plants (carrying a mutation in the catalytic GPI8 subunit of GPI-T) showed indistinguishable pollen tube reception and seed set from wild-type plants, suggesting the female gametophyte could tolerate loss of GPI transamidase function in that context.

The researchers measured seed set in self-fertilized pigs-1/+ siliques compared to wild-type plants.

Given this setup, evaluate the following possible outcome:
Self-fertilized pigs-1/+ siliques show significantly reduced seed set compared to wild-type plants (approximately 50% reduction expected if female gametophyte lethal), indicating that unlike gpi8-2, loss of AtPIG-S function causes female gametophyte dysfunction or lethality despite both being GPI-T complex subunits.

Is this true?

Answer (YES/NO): NO